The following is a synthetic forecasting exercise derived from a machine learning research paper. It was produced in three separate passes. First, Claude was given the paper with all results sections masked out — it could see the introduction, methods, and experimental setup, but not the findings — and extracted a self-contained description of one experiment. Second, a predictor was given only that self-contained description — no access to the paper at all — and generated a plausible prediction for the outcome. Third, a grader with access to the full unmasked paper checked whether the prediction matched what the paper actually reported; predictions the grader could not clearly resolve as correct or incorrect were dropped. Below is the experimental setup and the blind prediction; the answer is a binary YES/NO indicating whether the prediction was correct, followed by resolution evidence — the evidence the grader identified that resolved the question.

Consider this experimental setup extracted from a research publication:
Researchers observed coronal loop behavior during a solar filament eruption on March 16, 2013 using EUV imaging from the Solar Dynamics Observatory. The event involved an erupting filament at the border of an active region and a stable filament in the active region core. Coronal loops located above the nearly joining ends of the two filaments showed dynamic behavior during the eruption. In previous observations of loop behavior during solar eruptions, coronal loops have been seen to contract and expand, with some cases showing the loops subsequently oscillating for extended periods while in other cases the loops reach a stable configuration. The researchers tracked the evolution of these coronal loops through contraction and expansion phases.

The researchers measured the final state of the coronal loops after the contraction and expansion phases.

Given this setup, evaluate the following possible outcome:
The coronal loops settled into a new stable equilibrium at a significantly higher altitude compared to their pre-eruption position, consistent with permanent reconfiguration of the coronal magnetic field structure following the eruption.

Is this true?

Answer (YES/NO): NO